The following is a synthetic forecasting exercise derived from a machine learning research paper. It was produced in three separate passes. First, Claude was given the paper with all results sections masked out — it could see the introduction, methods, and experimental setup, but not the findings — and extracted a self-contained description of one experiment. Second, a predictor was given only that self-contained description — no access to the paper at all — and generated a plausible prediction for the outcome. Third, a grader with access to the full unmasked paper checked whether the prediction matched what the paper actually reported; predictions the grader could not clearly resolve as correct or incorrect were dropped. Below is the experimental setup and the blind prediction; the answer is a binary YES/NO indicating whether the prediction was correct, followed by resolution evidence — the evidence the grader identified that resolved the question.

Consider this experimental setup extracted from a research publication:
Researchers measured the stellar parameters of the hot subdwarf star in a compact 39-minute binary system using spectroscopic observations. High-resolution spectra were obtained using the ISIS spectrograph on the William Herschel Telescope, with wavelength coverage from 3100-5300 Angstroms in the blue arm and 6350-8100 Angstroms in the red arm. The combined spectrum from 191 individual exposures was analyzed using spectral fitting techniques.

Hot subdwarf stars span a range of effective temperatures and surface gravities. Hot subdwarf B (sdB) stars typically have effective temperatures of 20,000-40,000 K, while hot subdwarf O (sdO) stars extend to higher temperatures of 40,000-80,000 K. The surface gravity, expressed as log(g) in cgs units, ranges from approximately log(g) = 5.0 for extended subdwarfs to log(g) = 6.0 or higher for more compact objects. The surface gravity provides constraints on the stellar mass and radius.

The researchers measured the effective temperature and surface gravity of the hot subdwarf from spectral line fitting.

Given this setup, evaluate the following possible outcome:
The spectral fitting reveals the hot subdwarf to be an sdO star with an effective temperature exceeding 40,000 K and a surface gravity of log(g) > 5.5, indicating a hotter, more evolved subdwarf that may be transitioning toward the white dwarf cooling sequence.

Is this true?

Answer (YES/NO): NO